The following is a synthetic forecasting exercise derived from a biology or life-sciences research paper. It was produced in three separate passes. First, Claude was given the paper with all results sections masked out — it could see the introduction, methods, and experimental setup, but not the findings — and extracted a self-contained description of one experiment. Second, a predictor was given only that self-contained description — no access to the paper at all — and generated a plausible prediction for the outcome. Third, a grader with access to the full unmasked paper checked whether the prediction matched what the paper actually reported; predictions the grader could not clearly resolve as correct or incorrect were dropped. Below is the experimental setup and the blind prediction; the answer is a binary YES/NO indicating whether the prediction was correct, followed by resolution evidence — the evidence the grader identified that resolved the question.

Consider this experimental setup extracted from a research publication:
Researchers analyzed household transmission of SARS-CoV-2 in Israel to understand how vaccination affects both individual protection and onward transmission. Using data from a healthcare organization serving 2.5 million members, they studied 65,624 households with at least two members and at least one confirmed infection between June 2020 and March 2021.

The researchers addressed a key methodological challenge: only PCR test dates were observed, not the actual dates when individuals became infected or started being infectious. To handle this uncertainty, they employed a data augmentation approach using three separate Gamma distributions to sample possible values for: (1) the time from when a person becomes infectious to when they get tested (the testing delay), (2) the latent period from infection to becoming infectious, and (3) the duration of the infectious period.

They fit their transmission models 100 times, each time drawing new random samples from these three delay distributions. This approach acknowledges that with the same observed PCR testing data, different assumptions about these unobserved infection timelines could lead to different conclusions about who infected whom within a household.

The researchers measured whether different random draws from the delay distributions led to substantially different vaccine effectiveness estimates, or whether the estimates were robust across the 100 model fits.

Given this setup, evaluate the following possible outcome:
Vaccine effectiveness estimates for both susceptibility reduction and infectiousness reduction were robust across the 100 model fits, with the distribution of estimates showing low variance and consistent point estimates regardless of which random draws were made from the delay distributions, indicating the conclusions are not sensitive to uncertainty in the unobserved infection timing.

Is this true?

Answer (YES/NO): YES